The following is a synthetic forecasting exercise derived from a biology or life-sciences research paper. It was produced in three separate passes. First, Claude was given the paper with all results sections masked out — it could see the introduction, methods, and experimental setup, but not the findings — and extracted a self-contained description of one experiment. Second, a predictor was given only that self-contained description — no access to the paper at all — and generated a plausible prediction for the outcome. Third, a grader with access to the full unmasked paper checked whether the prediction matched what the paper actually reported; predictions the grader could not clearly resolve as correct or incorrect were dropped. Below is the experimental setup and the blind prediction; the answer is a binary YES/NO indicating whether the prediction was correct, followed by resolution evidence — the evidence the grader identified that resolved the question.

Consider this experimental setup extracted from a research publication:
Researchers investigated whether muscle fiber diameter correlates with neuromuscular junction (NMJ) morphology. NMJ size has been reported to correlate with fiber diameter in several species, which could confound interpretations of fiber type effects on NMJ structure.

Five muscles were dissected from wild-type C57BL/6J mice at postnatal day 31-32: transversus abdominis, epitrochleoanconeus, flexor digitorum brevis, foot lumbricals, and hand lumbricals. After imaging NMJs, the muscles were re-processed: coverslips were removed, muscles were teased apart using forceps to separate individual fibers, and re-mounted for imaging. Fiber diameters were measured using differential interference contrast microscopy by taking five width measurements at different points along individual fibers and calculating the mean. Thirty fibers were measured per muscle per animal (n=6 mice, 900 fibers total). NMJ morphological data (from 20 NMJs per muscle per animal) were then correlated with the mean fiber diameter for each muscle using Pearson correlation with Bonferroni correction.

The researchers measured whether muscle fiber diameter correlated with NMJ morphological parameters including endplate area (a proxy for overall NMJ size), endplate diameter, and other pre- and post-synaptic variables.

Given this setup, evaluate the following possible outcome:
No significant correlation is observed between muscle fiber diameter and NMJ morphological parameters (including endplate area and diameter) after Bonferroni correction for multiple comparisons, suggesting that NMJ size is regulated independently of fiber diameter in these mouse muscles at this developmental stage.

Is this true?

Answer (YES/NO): YES